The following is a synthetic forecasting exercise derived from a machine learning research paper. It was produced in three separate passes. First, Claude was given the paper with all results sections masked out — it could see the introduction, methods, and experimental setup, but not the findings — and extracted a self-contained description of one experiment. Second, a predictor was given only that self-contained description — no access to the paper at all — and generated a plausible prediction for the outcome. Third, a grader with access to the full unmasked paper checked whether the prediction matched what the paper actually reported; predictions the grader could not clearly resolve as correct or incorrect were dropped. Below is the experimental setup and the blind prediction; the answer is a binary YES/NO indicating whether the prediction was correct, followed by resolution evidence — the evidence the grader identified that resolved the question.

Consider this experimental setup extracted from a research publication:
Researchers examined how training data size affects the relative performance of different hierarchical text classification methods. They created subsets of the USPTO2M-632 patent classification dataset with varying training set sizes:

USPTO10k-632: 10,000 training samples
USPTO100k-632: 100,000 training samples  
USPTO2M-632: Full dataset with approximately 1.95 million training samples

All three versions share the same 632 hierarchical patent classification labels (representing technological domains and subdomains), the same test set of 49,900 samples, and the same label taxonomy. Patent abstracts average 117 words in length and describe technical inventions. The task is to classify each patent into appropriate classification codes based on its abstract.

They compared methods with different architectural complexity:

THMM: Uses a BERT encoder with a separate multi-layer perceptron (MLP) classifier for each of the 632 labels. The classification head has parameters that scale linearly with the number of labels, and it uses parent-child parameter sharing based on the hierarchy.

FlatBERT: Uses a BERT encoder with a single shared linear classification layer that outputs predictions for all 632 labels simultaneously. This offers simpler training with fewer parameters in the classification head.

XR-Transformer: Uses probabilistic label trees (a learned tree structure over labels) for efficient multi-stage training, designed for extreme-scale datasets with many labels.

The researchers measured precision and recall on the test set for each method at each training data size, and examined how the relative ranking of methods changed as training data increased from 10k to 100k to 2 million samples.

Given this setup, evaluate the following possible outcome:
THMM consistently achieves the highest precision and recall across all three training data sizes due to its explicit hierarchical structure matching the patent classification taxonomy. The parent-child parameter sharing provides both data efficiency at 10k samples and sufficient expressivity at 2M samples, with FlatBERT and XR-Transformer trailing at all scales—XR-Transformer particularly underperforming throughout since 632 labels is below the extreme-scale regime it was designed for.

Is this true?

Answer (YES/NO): NO